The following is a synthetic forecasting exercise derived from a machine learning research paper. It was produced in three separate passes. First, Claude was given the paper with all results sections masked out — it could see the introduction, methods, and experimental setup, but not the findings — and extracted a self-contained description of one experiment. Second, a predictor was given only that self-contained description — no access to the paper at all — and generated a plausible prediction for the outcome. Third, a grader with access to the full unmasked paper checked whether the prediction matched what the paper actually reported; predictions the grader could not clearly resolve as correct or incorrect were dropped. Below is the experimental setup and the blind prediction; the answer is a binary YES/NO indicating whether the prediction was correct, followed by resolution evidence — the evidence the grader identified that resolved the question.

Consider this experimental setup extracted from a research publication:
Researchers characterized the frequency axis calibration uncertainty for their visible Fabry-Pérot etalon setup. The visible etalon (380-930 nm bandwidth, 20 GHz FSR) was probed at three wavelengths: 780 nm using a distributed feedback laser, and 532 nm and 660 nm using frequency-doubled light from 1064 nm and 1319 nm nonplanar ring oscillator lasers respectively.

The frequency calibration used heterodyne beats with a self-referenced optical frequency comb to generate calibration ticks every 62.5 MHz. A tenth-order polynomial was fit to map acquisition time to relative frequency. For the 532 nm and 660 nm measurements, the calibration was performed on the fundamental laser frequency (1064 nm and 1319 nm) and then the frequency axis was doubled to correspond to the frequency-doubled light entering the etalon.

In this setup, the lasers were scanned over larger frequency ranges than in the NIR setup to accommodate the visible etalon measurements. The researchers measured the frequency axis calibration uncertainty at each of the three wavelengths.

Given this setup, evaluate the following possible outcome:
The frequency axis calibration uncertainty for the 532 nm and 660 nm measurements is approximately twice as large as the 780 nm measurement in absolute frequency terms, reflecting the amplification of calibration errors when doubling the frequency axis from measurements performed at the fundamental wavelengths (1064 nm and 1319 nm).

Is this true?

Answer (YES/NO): NO